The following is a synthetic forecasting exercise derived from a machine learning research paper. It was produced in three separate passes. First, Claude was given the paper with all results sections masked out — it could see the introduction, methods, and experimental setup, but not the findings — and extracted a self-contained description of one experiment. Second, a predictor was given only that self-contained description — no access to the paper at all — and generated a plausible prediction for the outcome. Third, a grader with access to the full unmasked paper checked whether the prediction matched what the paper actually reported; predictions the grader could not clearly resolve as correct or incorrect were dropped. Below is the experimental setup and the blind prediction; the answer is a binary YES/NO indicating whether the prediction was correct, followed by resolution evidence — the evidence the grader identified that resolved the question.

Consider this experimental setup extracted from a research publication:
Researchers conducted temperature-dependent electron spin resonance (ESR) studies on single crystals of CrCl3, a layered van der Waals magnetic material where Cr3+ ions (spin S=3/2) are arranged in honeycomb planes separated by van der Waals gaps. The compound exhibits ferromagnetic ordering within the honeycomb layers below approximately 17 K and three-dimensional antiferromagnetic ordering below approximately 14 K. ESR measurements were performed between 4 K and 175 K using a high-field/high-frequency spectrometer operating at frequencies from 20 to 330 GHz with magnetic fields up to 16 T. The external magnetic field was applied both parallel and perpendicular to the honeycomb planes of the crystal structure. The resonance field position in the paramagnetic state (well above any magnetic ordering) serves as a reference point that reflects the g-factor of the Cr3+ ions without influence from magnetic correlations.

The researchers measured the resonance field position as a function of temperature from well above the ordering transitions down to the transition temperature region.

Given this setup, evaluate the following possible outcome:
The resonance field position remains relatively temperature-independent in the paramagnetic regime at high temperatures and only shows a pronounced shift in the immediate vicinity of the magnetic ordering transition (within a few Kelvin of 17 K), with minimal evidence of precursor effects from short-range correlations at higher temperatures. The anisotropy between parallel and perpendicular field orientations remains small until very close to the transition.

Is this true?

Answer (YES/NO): NO